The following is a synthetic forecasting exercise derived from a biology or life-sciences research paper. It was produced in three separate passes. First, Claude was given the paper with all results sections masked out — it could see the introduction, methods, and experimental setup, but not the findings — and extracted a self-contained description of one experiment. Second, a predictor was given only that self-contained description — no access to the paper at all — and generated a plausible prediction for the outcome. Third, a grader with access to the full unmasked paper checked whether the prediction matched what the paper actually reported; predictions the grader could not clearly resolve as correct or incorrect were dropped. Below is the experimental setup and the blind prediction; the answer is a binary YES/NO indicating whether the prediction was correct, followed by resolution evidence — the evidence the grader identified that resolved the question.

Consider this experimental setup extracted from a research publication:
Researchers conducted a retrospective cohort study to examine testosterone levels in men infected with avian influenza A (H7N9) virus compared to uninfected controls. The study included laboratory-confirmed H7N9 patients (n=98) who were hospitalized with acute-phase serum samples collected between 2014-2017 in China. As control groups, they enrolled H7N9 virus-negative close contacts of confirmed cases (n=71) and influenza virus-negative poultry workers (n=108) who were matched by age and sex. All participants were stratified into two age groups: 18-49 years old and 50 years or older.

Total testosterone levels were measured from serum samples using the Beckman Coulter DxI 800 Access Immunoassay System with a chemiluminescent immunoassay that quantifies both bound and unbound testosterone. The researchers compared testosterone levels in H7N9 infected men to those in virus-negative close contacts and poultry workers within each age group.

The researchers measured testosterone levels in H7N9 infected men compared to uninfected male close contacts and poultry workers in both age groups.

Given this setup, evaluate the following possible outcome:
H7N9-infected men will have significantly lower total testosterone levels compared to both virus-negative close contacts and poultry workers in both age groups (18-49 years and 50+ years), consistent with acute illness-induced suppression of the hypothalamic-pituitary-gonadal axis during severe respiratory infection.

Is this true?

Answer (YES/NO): YES